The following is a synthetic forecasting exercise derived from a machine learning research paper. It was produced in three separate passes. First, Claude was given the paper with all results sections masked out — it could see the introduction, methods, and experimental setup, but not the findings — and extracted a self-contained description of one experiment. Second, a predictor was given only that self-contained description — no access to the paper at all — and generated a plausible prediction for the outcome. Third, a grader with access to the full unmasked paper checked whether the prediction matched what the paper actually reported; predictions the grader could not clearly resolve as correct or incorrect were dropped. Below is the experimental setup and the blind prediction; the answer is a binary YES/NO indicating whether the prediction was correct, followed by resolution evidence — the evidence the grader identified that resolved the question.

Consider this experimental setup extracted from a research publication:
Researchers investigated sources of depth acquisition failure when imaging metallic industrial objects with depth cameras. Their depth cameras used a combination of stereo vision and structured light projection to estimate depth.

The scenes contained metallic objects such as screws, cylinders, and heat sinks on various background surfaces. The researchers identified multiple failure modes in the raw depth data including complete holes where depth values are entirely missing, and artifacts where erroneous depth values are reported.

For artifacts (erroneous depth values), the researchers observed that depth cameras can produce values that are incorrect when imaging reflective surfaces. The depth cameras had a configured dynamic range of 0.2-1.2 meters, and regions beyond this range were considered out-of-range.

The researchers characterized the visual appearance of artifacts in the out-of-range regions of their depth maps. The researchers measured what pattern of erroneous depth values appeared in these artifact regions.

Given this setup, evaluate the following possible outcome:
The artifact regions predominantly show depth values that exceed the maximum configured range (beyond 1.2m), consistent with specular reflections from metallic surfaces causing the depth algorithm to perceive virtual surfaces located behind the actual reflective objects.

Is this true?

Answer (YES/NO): NO